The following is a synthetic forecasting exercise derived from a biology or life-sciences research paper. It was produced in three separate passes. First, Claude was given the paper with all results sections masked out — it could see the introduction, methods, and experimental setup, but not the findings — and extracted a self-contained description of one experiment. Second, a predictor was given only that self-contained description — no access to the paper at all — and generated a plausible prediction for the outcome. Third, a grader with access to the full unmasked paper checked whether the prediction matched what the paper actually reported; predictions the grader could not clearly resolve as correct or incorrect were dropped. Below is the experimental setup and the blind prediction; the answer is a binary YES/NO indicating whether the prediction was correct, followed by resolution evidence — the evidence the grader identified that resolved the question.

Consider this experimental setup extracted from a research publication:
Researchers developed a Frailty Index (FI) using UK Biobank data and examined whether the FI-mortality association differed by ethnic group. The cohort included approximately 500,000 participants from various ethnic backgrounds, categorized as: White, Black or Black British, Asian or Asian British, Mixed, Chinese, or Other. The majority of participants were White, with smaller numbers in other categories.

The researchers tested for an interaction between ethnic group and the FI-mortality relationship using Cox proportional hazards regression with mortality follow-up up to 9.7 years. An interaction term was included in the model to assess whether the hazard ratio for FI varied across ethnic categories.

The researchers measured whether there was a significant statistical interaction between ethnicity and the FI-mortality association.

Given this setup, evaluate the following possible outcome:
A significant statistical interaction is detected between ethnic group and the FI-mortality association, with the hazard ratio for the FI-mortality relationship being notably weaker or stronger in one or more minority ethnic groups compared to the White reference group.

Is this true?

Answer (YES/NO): NO